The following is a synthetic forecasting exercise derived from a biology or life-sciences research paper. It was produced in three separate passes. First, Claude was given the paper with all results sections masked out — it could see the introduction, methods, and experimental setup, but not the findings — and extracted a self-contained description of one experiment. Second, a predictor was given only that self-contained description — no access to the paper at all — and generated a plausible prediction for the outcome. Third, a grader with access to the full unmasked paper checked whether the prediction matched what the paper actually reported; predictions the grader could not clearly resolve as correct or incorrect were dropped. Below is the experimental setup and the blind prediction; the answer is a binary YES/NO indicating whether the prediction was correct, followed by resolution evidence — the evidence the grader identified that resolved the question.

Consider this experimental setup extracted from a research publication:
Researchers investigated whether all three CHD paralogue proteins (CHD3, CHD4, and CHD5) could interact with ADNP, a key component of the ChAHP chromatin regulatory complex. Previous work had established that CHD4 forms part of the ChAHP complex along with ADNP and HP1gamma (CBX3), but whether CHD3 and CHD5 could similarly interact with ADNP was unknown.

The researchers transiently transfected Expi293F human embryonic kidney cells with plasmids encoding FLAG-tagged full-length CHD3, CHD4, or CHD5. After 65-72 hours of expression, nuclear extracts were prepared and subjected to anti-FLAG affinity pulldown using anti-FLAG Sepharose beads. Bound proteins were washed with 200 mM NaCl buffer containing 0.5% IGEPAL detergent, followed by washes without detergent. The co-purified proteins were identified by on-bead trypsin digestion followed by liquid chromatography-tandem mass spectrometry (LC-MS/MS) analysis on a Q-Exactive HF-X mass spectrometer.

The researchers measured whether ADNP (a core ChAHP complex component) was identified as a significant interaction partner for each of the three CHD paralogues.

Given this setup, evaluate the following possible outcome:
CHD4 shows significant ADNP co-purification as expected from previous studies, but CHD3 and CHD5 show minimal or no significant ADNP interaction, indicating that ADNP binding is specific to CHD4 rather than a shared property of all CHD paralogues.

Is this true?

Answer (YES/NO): NO